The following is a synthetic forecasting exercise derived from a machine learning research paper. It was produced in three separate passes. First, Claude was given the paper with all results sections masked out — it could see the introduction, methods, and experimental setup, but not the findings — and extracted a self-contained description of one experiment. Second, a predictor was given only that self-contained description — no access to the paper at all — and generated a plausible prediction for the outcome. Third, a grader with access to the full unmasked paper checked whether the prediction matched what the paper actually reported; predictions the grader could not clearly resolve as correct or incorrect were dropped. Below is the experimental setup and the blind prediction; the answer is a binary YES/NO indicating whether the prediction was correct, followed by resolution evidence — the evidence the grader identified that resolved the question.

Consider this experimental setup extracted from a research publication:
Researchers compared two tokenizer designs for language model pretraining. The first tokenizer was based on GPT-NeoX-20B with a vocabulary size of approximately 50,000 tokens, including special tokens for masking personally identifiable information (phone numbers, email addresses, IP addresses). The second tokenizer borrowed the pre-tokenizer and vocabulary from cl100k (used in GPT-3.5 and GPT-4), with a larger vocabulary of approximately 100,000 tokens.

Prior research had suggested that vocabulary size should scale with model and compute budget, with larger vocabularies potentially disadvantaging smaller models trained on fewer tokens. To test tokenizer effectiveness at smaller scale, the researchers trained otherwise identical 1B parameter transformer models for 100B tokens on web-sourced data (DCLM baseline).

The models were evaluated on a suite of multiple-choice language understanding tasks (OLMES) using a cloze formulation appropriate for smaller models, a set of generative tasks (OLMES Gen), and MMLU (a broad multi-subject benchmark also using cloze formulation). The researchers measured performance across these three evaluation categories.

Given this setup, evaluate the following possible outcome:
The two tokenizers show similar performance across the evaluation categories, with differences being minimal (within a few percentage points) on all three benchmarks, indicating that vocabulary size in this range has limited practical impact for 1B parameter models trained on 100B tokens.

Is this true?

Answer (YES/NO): NO